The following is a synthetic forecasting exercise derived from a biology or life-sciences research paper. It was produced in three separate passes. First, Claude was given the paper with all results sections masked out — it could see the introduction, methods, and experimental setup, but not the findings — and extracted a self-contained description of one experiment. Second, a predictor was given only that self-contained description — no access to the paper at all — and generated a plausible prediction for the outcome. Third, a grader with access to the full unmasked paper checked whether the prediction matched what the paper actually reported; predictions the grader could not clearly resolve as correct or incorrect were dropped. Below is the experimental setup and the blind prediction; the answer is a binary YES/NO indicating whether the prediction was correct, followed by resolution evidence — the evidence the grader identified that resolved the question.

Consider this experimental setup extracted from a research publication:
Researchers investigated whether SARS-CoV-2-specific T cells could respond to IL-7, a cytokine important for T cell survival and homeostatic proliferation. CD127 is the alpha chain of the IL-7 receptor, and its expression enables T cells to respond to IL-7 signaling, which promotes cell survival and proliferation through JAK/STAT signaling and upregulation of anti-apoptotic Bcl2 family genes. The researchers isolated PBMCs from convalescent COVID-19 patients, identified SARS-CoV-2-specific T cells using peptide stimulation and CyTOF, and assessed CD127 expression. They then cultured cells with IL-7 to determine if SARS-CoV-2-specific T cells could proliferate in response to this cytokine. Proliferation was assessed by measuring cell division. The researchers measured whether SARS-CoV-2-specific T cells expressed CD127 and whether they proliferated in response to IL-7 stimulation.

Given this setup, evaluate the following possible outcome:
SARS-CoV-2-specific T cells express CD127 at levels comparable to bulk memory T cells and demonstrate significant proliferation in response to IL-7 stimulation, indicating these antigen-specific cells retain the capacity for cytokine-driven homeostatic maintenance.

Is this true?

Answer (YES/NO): YES